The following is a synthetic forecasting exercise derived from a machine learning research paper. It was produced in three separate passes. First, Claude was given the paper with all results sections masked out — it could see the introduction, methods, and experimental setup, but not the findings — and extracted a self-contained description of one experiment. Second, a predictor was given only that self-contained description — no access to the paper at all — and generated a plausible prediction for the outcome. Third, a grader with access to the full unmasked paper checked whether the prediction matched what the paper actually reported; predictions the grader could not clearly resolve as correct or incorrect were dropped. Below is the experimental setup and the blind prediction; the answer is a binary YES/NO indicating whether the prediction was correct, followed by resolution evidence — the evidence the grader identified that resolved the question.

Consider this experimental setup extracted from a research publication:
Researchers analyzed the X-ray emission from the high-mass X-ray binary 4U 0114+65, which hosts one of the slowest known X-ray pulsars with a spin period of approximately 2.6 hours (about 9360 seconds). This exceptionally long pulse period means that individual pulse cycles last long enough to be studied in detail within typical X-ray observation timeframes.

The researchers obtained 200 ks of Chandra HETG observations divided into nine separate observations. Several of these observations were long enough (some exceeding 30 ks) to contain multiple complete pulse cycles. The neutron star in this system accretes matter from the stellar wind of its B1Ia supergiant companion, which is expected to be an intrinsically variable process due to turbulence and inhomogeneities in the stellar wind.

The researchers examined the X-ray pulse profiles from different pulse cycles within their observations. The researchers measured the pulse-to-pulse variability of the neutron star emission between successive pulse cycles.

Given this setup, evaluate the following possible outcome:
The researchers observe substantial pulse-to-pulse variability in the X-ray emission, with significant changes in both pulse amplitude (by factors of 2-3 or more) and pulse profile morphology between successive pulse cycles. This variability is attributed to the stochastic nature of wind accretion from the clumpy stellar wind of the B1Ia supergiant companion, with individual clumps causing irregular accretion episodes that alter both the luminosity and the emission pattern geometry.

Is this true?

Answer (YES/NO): NO